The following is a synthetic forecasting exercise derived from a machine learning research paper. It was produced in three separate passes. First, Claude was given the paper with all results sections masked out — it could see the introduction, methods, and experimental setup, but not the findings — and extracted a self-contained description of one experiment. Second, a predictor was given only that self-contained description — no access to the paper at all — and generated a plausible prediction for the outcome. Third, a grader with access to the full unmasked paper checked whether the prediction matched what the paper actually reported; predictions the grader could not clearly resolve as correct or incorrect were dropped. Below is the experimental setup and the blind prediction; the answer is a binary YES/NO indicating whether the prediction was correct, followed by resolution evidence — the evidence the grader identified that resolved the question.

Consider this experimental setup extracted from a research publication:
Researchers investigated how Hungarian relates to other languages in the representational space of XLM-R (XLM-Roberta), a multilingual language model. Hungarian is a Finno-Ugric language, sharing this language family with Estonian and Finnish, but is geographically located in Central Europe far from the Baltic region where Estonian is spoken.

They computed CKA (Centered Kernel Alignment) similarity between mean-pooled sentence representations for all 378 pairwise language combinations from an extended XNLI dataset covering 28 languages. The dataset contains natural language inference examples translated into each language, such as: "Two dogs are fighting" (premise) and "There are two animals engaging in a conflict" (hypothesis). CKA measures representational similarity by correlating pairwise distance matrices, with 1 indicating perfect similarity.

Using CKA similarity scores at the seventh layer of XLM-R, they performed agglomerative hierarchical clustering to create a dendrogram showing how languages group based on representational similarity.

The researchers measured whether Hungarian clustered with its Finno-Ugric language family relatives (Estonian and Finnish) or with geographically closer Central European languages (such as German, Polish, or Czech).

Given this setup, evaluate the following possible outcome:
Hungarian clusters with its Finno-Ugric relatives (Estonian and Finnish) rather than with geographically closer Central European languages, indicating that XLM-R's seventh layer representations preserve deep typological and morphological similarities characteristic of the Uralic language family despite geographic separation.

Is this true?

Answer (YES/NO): YES